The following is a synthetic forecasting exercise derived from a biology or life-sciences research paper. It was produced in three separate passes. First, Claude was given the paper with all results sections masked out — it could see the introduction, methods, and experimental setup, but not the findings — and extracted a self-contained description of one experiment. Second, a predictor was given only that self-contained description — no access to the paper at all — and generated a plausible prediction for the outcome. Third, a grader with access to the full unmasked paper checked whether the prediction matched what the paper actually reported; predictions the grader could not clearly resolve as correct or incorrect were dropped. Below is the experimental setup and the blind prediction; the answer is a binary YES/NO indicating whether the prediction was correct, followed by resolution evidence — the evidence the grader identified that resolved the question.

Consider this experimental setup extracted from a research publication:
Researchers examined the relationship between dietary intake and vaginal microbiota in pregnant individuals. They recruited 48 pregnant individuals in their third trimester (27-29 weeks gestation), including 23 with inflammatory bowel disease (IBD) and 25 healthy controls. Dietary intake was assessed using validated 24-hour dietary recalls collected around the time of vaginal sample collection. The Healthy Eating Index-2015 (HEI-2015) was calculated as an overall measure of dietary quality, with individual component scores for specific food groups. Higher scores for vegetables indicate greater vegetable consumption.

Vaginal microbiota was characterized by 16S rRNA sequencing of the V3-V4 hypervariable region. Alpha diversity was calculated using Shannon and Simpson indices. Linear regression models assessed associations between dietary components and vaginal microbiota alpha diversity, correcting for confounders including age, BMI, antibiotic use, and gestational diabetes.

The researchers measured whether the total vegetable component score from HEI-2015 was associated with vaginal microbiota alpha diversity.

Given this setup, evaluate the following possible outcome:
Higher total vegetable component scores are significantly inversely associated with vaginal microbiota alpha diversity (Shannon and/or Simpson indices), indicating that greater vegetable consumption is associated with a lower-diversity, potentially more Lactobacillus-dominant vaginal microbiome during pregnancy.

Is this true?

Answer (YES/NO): NO